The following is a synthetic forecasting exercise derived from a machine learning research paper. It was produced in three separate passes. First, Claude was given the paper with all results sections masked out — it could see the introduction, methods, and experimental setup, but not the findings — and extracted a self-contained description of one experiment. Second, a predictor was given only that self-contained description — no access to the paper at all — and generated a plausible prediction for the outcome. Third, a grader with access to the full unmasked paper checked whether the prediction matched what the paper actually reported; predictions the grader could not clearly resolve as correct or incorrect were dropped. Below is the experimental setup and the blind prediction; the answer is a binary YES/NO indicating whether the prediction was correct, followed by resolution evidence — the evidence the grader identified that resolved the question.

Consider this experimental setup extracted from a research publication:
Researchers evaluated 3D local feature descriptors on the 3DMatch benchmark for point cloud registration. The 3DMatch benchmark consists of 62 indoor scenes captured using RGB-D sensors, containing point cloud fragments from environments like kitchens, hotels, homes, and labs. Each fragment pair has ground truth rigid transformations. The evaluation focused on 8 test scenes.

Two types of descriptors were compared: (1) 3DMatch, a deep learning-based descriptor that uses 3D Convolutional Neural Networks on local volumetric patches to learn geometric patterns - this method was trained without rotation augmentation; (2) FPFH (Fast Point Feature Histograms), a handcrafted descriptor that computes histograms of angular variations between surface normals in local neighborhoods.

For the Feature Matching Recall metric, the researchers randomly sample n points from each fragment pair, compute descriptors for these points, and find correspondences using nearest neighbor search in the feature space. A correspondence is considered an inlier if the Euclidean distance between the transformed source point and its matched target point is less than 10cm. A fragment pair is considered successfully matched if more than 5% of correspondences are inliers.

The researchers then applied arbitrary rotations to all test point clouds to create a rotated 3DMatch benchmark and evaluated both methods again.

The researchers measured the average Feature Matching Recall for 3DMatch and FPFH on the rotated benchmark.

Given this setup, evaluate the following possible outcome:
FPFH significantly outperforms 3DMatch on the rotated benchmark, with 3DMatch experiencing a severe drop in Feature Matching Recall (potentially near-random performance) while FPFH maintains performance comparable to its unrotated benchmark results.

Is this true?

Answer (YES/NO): YES